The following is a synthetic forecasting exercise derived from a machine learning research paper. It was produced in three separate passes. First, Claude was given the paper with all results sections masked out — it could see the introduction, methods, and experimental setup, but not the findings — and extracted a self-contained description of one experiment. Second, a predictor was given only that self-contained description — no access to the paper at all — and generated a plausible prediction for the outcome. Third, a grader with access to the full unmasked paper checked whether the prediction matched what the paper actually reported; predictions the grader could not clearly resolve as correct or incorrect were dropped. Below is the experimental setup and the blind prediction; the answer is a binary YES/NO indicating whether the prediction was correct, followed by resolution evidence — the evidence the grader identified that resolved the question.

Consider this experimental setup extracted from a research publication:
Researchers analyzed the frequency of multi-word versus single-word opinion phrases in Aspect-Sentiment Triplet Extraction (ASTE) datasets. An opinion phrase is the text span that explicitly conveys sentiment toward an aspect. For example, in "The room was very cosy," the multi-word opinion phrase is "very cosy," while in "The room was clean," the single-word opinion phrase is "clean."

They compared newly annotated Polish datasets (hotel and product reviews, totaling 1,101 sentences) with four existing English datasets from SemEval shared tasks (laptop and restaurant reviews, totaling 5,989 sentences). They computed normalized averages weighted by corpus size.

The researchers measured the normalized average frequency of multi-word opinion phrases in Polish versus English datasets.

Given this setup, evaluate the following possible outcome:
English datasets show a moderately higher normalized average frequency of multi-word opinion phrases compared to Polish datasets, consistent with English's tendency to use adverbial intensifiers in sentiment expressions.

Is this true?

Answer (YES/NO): NO